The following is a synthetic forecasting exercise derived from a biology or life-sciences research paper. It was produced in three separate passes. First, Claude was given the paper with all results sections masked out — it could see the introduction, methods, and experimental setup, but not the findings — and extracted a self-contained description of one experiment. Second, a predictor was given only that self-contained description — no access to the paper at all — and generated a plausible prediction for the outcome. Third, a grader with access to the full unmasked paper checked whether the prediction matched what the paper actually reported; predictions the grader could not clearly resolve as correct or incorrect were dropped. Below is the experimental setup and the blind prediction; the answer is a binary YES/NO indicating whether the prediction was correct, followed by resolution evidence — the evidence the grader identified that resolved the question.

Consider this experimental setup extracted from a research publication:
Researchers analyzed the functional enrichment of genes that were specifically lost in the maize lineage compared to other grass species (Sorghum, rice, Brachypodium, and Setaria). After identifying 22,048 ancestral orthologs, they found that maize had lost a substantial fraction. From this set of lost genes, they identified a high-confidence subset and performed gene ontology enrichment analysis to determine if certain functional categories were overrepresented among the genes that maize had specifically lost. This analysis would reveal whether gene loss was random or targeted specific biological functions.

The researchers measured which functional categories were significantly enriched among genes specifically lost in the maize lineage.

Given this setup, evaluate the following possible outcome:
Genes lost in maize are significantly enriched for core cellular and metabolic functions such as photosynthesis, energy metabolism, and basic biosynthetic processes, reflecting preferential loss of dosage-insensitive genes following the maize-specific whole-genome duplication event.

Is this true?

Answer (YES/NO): NO